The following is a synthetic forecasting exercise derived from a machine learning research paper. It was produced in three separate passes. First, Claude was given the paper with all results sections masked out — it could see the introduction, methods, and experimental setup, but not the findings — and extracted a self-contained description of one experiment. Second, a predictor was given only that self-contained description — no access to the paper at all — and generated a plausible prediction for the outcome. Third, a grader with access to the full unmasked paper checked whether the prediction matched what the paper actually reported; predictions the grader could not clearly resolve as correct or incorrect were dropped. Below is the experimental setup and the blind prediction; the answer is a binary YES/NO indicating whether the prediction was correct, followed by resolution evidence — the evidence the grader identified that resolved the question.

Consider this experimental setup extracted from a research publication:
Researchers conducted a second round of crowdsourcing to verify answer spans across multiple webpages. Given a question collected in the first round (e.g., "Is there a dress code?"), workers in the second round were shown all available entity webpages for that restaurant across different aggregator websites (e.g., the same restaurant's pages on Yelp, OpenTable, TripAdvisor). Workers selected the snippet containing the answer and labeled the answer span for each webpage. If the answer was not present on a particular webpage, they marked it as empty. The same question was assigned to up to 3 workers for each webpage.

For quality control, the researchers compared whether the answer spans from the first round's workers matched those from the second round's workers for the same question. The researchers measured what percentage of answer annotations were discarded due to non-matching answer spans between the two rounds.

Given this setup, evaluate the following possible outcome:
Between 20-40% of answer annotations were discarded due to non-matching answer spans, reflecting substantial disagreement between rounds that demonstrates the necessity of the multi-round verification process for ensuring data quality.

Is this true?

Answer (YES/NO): NO